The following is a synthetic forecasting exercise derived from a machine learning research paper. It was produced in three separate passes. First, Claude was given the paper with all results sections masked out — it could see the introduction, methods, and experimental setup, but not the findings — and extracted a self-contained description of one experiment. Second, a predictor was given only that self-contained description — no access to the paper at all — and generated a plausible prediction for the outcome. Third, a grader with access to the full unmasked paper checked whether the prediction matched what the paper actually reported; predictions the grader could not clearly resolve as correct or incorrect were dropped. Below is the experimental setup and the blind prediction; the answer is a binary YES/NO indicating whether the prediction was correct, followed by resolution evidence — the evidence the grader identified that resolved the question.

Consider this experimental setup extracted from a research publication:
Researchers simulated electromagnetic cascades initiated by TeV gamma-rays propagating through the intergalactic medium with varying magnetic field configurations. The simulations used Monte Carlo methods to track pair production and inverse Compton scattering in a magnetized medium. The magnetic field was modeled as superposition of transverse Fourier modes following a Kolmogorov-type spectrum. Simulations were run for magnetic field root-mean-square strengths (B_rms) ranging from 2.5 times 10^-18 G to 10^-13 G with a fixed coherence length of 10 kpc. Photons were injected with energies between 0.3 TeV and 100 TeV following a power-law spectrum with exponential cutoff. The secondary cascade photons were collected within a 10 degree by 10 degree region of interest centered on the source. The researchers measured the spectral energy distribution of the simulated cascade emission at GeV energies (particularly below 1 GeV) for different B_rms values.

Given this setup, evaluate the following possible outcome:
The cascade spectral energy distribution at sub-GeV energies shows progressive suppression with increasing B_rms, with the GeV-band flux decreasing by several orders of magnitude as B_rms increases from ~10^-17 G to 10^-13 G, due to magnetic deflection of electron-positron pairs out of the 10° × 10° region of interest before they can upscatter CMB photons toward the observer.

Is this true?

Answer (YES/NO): YES